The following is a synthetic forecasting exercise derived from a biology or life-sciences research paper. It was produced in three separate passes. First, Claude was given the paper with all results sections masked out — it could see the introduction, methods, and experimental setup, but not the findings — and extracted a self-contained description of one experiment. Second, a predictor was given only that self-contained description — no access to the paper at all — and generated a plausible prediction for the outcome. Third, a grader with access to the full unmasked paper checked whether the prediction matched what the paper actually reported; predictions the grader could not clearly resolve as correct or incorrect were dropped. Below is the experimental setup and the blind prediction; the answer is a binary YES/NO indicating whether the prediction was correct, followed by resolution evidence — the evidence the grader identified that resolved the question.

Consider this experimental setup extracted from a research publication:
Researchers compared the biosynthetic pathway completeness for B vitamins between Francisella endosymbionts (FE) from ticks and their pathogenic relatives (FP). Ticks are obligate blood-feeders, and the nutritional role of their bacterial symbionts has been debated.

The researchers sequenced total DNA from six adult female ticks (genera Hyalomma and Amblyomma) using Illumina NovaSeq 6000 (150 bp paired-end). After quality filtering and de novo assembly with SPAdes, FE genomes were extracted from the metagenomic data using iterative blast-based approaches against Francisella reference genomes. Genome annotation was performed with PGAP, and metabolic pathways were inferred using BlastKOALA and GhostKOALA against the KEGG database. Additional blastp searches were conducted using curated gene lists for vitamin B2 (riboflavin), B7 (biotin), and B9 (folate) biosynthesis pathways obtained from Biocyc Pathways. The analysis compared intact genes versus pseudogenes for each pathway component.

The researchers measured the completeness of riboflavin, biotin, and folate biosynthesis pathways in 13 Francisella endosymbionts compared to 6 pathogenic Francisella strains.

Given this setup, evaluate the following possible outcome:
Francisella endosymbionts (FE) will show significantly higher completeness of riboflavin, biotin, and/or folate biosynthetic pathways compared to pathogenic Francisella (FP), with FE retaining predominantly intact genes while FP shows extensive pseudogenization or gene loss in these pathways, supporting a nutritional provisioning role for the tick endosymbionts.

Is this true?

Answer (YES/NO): NO